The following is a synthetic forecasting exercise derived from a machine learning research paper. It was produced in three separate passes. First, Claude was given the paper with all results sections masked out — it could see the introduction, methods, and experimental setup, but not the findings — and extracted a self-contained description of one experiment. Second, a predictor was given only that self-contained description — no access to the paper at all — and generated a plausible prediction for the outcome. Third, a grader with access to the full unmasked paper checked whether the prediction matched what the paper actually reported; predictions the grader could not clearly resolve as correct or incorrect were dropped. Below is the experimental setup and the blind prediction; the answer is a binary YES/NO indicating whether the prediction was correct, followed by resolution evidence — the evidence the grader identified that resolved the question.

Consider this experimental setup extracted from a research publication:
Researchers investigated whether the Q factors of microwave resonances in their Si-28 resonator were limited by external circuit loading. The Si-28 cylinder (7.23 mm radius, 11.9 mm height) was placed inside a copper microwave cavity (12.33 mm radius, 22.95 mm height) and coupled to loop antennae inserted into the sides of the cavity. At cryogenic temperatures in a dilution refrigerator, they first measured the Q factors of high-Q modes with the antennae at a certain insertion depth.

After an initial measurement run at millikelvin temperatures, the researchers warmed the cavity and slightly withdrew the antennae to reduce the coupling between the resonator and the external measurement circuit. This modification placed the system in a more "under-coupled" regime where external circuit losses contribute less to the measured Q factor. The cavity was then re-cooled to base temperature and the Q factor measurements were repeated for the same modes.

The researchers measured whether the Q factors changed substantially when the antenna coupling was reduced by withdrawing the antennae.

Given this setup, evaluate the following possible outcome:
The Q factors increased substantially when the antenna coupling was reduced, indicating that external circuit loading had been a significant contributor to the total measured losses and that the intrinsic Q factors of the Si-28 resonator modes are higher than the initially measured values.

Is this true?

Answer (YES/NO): NO